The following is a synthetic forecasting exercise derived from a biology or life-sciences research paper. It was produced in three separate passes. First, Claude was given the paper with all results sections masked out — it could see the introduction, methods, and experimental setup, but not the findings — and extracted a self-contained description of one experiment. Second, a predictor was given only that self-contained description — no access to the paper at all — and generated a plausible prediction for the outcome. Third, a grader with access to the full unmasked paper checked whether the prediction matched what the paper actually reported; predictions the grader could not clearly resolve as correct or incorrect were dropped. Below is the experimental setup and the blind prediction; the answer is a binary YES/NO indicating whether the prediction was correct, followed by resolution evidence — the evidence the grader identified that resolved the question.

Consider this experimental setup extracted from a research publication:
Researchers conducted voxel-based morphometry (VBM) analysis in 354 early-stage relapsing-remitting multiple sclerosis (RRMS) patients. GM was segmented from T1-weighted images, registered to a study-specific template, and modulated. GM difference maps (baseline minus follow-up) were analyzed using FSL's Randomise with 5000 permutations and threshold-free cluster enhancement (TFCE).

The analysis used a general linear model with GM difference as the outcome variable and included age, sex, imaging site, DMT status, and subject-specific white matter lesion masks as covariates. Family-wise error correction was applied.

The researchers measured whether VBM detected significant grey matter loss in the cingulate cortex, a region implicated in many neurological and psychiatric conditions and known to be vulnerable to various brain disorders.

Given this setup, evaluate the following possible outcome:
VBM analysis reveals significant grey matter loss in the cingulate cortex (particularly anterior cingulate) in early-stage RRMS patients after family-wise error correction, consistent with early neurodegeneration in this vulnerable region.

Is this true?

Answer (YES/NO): YES